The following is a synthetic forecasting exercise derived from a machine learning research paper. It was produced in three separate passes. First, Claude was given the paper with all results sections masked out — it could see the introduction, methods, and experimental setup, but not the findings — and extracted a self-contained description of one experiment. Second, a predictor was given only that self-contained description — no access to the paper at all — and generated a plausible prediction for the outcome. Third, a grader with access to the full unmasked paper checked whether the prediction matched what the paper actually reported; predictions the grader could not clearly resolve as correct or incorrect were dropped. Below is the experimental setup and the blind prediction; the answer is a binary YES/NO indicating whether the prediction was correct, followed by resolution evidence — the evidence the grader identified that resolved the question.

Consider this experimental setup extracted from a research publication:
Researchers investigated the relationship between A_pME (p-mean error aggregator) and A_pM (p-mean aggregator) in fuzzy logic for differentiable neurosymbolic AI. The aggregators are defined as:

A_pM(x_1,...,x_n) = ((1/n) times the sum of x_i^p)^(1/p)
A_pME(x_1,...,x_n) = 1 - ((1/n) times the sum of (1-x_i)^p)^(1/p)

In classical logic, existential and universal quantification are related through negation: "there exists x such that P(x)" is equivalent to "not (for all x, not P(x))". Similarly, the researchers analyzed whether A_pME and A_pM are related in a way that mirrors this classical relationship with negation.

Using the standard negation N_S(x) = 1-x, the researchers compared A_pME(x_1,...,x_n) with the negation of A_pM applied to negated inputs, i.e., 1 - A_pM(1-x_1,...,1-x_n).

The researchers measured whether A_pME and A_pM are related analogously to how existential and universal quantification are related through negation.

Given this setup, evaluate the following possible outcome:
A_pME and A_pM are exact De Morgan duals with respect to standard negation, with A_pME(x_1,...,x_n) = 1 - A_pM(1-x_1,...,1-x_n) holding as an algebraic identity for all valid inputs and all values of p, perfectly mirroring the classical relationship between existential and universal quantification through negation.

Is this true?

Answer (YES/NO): YES